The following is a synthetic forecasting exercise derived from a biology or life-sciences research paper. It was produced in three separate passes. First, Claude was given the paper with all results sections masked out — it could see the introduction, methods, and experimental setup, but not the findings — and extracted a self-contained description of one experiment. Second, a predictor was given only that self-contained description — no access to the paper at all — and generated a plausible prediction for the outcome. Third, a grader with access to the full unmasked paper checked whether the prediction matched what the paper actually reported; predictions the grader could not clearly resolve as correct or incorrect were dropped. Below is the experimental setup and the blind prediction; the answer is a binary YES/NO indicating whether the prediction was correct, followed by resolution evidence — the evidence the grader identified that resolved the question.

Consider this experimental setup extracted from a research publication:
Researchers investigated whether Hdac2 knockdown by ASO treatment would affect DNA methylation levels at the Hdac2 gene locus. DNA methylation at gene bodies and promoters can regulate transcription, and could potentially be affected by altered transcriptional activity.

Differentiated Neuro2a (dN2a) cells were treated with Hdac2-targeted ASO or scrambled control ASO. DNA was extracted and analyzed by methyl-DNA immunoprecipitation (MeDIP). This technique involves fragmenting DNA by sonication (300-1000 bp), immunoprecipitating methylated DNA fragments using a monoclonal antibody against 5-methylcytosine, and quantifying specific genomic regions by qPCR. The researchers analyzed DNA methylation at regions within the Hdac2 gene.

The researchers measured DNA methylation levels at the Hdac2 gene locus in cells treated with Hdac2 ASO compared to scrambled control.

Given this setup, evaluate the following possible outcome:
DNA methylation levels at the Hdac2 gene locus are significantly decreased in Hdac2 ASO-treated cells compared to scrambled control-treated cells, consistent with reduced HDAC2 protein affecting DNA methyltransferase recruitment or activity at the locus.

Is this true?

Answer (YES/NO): NO